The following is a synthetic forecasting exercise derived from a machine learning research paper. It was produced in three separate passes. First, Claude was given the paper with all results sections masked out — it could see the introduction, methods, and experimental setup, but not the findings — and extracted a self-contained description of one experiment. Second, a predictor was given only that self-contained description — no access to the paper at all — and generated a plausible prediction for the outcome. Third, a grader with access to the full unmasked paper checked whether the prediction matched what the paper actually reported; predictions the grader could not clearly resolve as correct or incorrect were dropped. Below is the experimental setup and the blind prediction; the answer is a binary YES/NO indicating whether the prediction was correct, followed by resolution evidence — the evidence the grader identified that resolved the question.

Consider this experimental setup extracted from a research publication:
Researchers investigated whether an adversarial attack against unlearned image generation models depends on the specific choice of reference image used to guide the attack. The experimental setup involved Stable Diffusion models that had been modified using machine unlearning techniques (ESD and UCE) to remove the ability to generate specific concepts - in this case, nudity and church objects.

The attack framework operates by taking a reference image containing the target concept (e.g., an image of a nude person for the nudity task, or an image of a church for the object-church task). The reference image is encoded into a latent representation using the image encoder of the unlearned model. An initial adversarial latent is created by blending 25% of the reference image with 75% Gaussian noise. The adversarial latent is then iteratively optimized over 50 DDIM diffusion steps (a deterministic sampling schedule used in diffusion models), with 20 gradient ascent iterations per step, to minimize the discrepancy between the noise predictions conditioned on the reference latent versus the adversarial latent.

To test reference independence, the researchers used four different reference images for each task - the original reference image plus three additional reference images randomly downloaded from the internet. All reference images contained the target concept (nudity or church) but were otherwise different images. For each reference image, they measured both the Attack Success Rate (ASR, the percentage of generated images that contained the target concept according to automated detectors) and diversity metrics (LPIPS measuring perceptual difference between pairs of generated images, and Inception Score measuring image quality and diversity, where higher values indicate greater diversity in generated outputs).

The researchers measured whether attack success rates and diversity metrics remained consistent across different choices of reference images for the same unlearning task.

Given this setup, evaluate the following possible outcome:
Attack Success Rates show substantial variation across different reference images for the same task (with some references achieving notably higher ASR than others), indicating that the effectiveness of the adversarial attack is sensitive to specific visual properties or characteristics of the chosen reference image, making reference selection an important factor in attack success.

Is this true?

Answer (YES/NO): NO